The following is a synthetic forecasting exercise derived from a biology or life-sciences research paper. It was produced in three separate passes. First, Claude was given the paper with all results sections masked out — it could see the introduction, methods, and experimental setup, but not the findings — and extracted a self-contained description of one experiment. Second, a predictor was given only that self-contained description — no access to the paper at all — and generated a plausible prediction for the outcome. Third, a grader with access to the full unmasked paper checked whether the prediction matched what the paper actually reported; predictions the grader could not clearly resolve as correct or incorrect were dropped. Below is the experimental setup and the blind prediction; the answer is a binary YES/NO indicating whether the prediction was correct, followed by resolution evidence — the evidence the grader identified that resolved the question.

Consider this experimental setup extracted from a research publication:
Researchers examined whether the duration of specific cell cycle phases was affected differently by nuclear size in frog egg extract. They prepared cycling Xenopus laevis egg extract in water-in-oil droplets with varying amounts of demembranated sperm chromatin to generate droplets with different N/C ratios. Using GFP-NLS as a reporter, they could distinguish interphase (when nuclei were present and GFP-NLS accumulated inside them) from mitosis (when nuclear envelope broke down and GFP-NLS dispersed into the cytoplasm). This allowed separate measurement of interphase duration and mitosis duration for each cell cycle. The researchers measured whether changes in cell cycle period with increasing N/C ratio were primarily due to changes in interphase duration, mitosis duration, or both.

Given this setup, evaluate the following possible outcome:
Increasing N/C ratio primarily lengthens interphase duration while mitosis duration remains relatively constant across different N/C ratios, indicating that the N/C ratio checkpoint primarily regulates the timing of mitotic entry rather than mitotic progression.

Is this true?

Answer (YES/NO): YES